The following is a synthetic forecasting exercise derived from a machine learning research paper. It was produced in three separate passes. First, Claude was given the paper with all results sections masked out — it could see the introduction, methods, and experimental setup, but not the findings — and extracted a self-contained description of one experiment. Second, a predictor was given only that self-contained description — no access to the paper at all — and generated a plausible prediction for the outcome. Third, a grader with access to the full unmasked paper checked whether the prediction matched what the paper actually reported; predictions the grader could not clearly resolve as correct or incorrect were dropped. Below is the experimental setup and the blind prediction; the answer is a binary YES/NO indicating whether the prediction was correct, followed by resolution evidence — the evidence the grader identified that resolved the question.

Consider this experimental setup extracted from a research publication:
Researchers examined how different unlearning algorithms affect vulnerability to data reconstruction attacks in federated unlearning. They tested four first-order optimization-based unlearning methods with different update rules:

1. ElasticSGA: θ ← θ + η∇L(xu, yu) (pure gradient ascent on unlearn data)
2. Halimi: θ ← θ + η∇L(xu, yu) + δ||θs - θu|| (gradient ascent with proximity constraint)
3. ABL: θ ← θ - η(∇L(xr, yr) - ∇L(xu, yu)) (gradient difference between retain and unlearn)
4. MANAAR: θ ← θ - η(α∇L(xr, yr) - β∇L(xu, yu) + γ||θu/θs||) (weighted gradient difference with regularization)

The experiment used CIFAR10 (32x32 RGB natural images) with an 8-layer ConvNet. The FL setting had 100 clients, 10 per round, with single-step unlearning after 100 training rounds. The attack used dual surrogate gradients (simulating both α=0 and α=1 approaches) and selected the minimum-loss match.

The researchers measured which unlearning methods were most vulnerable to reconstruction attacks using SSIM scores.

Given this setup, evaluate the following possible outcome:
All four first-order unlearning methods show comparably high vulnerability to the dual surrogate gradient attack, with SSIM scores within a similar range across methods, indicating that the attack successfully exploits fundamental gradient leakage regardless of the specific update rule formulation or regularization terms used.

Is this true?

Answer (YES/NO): NO